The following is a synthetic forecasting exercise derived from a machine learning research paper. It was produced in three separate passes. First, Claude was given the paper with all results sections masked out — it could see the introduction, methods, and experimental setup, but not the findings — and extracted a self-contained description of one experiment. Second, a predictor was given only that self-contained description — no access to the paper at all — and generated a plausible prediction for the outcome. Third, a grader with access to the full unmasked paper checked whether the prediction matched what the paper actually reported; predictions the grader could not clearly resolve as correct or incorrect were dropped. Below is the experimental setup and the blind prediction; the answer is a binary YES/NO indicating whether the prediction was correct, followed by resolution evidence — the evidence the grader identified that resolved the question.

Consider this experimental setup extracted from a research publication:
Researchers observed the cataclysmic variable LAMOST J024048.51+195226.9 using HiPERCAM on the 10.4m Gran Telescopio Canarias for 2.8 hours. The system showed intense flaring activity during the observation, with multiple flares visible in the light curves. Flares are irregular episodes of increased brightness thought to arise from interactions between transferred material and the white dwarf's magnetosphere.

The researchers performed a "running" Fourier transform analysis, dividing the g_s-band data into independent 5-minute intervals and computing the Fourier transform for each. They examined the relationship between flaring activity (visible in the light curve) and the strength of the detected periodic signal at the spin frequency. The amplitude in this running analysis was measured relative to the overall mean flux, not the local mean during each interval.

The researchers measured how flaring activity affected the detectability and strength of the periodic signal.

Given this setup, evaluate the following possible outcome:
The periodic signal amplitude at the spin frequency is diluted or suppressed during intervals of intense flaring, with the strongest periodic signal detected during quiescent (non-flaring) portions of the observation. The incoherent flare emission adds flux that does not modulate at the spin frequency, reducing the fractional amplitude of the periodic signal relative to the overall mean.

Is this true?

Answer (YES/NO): NO